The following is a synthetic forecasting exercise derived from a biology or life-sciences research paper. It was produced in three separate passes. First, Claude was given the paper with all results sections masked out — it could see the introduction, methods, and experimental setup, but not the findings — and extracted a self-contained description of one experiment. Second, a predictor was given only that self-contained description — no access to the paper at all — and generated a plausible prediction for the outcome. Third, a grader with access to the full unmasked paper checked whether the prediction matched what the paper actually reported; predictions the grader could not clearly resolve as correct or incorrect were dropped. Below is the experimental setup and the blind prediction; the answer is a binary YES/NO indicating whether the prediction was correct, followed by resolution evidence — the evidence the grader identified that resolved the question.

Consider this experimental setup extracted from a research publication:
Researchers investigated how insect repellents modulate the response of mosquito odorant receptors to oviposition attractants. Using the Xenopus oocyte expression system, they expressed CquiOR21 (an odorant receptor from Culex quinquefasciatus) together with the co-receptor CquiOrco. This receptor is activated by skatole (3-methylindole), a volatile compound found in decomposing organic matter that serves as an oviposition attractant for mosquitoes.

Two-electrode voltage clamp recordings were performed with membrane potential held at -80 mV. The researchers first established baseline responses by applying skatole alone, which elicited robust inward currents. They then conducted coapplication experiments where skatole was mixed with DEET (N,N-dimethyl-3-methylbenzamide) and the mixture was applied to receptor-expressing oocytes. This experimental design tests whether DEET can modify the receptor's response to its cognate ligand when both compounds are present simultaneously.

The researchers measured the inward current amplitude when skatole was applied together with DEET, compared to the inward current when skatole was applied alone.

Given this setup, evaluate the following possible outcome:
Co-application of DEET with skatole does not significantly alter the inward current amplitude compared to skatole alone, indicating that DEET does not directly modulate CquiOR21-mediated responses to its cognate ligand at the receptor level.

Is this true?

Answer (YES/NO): NO